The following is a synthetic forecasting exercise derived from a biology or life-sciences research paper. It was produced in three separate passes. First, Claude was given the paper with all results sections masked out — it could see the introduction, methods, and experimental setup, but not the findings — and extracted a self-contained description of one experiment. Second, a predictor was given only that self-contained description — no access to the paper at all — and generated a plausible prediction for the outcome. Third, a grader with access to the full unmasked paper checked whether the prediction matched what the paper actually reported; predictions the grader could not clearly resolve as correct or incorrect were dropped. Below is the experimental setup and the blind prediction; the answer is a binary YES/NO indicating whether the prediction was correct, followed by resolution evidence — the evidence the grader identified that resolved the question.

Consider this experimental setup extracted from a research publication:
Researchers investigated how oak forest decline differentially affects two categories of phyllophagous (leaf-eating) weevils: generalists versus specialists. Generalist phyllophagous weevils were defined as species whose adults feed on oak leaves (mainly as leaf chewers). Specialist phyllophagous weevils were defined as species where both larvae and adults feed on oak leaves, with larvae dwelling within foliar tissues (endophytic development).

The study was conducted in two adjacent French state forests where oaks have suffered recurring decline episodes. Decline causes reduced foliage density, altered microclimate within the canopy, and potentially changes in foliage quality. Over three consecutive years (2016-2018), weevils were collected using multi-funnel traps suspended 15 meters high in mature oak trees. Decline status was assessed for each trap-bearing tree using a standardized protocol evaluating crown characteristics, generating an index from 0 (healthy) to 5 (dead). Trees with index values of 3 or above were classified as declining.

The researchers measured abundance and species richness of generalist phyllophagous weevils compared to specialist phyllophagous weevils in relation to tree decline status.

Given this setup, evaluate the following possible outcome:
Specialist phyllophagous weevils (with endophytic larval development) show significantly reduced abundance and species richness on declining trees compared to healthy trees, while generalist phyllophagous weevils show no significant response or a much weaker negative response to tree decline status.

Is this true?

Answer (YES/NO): NO